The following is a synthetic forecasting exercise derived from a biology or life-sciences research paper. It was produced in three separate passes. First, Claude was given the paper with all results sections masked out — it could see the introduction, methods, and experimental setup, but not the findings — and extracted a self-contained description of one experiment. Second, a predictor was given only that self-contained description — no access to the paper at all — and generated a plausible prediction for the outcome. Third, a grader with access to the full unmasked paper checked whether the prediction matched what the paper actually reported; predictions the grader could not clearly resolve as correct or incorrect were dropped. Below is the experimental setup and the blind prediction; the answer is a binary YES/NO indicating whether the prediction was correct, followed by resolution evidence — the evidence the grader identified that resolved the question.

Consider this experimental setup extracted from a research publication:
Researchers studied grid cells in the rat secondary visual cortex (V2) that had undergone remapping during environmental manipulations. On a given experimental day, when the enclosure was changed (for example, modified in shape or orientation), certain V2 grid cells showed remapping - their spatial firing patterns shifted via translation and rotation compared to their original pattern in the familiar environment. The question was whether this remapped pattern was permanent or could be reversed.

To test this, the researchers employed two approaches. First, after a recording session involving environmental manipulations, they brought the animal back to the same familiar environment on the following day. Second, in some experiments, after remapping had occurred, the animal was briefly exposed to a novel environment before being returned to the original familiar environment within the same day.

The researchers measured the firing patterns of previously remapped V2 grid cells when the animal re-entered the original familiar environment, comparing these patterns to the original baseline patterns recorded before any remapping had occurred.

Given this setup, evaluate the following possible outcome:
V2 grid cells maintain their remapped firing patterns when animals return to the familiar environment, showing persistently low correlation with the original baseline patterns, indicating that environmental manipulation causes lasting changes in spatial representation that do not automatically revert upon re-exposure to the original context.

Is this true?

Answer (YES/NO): NO